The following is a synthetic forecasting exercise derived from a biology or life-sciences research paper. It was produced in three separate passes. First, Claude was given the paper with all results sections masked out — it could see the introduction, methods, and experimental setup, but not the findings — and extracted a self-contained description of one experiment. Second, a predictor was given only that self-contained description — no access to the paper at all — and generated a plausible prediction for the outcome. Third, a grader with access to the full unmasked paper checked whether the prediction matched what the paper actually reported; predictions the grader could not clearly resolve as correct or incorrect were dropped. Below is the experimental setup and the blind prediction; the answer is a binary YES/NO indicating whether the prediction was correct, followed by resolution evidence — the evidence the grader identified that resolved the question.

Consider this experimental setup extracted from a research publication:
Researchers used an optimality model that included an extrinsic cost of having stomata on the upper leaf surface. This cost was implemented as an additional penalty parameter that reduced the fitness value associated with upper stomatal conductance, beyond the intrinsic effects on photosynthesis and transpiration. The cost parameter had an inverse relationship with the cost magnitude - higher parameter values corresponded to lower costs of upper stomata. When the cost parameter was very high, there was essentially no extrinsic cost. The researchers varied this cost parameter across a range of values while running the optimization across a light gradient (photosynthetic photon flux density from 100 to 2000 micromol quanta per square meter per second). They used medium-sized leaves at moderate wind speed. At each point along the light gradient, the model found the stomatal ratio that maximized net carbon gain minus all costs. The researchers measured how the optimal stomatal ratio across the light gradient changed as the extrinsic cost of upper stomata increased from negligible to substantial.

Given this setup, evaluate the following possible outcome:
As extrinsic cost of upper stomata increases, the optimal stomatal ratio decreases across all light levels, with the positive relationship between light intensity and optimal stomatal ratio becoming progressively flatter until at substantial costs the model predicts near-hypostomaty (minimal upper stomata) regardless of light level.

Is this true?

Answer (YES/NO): YES